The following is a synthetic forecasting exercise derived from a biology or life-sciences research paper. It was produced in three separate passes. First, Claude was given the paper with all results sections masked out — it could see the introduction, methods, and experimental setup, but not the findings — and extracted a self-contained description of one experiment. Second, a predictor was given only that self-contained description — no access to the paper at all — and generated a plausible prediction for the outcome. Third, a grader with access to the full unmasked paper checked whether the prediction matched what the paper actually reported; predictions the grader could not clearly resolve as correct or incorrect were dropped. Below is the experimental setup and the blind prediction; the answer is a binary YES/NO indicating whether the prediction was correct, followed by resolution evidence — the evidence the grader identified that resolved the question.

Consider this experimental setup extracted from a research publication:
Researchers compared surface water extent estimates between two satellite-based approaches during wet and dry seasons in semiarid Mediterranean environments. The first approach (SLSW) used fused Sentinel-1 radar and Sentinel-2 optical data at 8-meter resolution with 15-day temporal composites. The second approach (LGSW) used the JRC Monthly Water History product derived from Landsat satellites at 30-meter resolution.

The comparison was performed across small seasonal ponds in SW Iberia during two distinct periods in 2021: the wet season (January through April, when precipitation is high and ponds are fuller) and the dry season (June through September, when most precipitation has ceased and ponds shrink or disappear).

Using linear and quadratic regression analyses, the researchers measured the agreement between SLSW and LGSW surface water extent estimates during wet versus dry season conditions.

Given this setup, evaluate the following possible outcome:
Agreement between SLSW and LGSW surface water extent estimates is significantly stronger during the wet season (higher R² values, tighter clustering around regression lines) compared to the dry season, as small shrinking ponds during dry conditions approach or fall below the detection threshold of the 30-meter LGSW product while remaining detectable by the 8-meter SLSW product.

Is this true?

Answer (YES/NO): YES